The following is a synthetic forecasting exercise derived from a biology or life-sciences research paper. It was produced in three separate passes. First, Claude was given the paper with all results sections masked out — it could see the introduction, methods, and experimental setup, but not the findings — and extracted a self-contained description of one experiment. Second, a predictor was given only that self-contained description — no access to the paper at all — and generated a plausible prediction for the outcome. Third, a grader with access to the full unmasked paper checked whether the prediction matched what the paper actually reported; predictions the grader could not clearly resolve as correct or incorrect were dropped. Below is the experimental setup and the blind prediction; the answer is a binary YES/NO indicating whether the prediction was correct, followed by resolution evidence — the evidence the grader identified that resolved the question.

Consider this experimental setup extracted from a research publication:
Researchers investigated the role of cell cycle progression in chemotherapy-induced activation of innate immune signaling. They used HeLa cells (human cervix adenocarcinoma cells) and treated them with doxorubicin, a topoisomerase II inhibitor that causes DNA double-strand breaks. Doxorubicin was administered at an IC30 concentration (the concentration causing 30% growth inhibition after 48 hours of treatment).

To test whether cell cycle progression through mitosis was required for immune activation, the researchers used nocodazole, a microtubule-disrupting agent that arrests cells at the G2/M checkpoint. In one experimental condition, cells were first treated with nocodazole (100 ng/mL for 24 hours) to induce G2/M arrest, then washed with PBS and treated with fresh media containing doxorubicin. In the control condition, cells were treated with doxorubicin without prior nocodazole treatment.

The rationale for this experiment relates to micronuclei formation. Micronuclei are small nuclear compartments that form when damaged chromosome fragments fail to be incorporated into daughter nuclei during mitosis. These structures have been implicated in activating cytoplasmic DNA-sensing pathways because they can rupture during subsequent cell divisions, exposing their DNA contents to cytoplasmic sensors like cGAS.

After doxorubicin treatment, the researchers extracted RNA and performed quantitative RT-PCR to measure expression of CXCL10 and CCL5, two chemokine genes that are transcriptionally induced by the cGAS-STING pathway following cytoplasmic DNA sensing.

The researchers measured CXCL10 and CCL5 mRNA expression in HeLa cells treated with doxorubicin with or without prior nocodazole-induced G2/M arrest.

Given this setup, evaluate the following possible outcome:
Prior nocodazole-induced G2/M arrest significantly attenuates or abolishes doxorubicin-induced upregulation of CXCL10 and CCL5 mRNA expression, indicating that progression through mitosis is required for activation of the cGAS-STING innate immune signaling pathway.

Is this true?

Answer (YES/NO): YES